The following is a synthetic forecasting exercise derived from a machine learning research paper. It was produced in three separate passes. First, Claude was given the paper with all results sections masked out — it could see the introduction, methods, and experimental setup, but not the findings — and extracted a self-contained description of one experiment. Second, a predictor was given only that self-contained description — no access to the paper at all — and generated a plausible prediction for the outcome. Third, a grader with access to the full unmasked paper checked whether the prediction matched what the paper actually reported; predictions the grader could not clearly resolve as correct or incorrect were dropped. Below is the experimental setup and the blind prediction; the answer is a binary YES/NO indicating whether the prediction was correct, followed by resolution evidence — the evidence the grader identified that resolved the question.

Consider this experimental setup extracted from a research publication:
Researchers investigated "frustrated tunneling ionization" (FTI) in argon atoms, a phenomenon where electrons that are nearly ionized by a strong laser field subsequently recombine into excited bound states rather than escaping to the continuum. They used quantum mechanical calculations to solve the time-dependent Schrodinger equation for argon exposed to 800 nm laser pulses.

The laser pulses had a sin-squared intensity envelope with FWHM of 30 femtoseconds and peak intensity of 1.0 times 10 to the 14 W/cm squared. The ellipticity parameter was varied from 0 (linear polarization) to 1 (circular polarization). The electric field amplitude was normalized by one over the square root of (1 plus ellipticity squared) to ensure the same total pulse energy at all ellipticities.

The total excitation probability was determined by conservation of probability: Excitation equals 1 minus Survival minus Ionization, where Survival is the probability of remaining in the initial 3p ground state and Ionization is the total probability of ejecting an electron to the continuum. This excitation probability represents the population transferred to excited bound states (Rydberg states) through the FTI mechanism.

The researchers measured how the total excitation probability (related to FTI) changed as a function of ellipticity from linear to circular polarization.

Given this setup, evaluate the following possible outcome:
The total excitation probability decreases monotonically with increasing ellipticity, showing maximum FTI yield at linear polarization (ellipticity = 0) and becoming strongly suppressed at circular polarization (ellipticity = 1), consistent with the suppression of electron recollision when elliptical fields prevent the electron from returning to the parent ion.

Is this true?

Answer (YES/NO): YES